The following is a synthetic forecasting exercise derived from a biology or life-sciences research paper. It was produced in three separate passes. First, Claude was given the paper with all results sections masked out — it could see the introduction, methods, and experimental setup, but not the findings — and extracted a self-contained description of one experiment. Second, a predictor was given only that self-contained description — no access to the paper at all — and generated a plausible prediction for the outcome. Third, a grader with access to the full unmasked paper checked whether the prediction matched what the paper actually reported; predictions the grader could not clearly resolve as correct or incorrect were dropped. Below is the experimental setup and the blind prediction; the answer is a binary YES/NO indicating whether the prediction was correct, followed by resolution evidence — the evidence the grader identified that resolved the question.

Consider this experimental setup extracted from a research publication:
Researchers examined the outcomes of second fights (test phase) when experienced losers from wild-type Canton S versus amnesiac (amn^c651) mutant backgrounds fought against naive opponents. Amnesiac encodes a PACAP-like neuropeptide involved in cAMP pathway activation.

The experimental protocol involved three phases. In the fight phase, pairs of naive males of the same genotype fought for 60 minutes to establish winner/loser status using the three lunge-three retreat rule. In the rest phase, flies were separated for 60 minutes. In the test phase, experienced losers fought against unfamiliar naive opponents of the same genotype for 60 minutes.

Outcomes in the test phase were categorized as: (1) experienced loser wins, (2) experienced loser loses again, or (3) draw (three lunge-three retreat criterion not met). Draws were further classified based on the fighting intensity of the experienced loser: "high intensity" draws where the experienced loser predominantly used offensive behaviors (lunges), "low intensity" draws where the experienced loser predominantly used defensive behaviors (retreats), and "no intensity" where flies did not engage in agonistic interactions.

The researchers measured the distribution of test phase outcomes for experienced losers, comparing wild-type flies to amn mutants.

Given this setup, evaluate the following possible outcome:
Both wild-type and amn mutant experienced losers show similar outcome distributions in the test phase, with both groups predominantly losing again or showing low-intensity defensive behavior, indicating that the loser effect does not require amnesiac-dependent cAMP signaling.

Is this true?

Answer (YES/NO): NO